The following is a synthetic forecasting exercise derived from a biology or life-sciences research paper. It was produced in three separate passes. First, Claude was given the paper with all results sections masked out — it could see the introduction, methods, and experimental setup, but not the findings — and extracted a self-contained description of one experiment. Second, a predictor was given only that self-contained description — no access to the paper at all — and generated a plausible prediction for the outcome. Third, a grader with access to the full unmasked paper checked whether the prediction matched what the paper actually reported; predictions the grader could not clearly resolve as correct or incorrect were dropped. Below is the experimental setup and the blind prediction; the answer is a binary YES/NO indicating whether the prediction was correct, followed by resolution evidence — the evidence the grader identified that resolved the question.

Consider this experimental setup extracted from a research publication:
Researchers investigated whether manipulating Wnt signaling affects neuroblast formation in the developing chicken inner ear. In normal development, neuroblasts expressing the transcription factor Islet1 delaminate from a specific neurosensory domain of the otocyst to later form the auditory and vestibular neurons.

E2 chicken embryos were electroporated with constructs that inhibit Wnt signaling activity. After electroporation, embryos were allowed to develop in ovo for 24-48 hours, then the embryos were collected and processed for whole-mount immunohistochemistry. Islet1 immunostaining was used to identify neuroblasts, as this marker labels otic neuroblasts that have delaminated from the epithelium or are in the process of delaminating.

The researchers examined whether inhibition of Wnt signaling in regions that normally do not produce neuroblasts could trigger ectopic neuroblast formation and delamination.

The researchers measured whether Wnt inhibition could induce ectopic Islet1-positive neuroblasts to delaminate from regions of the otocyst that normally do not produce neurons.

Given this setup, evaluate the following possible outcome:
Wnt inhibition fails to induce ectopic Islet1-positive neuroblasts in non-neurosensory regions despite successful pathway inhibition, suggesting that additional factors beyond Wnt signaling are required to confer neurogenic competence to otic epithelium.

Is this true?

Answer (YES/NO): NO